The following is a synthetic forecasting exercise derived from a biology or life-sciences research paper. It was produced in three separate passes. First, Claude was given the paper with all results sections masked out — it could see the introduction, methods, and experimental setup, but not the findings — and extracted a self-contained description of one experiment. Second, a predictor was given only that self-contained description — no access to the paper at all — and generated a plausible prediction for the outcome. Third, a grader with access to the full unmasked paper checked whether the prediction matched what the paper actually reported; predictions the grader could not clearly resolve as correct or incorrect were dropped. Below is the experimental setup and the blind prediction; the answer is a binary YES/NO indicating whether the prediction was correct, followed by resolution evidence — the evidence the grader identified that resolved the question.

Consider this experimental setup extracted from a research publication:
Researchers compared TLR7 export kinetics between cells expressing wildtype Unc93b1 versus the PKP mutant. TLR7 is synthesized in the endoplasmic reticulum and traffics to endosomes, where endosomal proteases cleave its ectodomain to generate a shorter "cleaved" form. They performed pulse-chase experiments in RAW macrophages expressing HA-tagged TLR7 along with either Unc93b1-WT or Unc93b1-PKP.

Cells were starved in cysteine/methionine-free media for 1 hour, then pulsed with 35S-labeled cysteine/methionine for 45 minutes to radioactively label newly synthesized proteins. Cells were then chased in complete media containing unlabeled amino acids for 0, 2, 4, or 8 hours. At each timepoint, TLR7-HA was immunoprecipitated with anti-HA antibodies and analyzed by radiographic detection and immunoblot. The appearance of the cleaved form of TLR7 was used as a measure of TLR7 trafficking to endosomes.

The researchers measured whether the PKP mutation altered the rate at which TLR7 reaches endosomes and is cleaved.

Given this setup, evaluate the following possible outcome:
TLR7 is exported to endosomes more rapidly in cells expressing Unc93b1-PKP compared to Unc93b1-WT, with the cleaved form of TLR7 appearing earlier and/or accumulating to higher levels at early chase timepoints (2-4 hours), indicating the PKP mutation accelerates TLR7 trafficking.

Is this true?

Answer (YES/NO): NO